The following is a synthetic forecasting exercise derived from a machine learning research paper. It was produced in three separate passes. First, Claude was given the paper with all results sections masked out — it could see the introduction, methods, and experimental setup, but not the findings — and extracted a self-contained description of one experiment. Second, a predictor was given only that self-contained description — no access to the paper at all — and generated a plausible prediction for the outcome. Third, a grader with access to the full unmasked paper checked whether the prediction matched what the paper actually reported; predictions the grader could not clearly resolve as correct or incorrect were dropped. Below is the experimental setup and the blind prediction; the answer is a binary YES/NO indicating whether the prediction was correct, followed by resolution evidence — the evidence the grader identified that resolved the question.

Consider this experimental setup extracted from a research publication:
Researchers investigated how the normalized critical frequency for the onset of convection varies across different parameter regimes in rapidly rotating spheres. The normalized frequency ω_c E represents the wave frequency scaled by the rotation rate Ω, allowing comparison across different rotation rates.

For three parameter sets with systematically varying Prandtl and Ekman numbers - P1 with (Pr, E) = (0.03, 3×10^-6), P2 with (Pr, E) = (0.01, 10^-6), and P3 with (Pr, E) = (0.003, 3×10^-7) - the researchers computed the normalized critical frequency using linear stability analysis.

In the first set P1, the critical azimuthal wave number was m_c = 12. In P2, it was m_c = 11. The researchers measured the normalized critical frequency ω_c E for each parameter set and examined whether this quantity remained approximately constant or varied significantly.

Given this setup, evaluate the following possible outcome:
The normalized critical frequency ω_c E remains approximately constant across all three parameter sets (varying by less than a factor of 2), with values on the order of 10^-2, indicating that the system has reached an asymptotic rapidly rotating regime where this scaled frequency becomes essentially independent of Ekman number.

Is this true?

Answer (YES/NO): YES